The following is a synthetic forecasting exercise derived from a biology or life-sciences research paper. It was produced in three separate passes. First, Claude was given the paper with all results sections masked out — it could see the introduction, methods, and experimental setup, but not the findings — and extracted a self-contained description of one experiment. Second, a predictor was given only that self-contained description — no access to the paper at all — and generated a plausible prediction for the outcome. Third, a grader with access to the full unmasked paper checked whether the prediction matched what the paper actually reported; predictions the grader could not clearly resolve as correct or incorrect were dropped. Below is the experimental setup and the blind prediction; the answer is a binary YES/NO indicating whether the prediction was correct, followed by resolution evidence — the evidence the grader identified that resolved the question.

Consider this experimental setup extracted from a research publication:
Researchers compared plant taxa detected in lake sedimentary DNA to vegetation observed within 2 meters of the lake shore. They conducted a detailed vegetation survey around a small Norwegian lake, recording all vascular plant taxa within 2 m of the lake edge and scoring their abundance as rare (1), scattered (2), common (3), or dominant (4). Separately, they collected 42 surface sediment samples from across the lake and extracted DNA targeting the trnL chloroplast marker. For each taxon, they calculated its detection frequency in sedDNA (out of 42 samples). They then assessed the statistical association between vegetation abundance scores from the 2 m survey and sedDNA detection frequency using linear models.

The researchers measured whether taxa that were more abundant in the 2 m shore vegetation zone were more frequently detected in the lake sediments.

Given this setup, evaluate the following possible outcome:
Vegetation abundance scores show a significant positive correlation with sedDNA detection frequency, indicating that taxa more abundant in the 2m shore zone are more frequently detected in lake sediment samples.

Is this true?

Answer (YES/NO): YES